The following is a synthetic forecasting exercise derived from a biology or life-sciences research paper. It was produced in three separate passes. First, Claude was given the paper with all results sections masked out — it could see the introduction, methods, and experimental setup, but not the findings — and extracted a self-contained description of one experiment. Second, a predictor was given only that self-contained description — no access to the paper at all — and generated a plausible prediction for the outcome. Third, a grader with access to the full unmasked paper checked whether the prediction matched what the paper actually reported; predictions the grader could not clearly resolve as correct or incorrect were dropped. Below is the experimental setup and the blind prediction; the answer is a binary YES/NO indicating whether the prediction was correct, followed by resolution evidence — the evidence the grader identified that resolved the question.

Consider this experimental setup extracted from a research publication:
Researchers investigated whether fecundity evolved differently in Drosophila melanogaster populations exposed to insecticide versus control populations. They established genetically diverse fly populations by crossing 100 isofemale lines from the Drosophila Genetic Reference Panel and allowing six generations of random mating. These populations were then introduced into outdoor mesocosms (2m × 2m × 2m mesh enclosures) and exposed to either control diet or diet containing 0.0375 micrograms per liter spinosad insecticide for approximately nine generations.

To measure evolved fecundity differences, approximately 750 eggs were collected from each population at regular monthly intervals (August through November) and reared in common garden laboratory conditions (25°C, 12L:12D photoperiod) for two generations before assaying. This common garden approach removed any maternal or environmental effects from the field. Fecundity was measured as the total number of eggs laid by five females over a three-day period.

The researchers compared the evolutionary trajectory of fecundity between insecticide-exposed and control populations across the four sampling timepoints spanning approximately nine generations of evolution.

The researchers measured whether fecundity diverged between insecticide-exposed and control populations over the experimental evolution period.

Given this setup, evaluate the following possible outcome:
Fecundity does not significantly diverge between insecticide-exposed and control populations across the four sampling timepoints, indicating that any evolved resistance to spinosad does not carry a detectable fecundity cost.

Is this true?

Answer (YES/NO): NO